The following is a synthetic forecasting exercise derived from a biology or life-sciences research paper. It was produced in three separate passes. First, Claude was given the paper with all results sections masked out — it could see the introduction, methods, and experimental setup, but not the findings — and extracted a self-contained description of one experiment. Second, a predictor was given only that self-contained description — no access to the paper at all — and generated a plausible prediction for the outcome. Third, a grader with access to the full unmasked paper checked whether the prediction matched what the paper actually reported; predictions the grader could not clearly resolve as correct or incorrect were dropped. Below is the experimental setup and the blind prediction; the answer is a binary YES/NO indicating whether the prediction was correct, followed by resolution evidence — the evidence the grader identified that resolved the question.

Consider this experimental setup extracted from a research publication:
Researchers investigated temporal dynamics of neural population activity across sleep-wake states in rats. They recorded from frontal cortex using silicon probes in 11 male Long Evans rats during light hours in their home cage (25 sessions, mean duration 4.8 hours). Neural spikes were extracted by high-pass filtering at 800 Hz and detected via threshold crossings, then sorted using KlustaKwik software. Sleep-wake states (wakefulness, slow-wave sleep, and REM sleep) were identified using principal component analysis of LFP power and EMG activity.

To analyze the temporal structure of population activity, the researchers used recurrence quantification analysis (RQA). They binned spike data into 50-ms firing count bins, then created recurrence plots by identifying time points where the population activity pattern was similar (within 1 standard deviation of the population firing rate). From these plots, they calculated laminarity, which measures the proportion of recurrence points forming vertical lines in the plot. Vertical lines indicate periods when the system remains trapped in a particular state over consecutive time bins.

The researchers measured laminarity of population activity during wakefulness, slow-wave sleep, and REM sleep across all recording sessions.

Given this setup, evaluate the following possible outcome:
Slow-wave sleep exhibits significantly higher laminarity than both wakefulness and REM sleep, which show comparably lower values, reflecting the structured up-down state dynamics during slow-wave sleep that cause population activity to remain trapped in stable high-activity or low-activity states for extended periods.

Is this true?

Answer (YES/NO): YES